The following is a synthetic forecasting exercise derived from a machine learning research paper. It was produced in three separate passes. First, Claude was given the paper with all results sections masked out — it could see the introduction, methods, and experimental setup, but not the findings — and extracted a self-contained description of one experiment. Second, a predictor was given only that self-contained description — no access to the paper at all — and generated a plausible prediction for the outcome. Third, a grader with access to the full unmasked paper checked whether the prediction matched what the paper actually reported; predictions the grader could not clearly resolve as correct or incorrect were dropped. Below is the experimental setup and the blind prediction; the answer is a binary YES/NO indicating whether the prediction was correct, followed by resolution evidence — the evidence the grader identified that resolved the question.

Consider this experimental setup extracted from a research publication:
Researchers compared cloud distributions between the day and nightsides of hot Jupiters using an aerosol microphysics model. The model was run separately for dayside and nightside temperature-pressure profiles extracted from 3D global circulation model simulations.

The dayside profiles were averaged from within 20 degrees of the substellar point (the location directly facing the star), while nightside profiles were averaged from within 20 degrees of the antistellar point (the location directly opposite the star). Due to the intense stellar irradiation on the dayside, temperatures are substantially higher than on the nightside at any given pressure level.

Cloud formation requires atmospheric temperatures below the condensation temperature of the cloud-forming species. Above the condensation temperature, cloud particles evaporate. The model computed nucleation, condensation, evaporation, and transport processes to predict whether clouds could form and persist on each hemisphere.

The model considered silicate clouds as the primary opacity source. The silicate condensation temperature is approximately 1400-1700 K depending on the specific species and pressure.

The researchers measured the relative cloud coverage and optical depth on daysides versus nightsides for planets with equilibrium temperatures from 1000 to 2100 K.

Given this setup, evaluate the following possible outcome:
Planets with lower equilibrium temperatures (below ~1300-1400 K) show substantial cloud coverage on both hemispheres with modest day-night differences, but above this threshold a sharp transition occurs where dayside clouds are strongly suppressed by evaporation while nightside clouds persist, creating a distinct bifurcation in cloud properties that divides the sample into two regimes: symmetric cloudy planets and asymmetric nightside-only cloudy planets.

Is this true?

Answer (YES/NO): NO